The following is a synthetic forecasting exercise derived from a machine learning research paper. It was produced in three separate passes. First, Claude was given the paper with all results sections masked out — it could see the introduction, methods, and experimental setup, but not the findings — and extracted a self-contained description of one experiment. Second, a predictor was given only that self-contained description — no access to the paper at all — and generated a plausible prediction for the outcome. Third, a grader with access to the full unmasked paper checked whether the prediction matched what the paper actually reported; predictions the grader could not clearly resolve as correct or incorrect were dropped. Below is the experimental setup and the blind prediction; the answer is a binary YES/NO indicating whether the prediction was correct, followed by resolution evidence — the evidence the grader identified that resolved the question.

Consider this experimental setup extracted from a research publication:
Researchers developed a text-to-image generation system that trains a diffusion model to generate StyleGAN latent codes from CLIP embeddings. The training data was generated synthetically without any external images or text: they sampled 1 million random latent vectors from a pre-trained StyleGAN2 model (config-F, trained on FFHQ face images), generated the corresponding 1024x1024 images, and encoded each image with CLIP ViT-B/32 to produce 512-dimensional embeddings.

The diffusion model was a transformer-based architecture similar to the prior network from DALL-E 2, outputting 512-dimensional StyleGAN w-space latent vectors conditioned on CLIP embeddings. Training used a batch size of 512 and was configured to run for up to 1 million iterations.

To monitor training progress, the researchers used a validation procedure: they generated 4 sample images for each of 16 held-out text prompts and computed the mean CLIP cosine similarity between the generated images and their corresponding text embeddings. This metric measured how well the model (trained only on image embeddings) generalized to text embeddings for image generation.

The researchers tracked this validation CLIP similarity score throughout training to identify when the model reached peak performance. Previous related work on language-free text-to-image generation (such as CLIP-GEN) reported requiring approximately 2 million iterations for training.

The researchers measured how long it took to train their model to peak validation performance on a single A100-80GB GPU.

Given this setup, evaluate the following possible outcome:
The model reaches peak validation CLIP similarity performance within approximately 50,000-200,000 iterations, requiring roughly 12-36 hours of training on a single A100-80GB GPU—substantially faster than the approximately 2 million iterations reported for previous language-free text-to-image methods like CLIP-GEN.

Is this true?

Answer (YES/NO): NO